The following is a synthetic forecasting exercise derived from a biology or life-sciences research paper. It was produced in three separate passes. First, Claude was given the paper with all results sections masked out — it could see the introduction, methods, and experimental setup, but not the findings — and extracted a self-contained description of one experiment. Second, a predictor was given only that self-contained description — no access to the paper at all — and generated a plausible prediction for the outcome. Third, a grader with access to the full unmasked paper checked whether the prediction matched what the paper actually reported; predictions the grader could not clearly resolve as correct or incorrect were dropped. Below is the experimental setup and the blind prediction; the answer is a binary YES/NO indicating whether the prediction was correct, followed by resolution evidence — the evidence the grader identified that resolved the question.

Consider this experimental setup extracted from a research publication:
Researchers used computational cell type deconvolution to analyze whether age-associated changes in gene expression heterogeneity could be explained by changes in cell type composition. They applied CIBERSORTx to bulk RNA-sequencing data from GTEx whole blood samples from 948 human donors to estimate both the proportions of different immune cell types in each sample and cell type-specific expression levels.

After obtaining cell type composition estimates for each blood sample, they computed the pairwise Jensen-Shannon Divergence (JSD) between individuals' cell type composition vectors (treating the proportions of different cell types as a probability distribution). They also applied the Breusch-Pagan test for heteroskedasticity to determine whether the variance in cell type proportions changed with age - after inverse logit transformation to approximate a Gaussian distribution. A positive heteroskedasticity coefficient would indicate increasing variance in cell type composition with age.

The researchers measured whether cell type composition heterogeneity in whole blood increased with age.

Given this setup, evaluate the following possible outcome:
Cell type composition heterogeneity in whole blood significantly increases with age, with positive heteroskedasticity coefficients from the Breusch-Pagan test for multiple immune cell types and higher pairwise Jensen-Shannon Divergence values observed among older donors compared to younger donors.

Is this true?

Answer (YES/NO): NO